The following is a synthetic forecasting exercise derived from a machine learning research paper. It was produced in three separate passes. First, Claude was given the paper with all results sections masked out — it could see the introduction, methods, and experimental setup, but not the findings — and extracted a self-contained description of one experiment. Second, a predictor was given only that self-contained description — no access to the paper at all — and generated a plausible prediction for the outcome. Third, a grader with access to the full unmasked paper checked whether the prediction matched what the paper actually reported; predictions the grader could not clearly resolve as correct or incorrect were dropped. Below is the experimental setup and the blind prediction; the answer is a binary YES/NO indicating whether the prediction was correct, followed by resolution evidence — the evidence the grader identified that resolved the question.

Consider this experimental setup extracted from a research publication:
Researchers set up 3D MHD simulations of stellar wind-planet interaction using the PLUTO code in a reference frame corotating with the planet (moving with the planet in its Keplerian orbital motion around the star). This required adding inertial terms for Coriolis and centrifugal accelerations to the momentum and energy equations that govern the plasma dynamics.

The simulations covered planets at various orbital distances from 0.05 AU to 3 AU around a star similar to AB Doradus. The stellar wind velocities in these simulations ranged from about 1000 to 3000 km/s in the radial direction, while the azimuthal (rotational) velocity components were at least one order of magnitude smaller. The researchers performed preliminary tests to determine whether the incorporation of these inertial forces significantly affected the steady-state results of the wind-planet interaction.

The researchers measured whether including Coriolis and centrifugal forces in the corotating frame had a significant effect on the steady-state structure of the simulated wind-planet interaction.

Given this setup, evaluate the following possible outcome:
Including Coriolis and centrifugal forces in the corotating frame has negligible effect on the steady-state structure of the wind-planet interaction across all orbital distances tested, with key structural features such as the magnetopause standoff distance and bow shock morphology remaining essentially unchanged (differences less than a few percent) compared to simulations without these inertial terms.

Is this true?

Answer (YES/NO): NO